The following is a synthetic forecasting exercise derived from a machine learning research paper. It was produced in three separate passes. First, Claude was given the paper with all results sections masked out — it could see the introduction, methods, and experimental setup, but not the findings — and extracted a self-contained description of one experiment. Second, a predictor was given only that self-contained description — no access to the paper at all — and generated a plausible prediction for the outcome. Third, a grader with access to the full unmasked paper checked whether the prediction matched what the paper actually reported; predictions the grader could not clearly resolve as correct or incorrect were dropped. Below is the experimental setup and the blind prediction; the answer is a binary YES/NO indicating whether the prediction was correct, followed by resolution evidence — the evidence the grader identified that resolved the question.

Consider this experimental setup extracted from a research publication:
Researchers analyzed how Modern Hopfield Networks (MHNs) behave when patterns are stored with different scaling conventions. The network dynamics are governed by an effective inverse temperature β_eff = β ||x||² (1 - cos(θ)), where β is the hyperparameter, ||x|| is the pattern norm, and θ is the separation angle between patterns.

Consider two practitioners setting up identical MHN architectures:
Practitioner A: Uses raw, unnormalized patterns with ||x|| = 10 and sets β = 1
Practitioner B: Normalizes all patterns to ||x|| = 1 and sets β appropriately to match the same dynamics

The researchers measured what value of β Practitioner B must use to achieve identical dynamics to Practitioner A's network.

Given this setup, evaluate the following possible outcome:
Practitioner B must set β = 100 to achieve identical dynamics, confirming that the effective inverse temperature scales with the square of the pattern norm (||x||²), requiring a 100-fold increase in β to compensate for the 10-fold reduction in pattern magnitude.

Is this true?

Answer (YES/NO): YES